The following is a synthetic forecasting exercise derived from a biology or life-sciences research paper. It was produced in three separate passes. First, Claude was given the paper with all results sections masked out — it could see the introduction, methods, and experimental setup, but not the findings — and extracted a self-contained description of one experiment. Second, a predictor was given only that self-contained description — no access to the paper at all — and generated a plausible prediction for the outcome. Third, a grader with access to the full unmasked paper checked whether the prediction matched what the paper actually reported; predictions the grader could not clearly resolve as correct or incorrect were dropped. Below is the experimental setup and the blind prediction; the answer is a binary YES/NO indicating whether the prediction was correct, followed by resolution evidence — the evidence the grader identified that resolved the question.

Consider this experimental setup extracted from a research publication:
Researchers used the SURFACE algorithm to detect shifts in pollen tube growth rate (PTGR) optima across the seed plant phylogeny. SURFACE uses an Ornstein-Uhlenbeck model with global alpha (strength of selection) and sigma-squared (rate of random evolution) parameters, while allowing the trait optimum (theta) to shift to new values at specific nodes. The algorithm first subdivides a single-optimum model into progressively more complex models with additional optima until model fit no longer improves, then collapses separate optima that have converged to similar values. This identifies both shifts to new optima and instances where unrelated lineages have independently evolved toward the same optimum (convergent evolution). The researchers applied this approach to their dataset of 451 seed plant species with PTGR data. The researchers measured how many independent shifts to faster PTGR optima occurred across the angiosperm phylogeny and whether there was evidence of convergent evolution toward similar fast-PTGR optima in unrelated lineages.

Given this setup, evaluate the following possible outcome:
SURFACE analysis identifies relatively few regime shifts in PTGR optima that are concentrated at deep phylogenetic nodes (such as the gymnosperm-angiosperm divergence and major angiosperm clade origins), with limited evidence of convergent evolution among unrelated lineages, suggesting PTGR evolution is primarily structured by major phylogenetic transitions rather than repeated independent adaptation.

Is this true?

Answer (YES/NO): NO